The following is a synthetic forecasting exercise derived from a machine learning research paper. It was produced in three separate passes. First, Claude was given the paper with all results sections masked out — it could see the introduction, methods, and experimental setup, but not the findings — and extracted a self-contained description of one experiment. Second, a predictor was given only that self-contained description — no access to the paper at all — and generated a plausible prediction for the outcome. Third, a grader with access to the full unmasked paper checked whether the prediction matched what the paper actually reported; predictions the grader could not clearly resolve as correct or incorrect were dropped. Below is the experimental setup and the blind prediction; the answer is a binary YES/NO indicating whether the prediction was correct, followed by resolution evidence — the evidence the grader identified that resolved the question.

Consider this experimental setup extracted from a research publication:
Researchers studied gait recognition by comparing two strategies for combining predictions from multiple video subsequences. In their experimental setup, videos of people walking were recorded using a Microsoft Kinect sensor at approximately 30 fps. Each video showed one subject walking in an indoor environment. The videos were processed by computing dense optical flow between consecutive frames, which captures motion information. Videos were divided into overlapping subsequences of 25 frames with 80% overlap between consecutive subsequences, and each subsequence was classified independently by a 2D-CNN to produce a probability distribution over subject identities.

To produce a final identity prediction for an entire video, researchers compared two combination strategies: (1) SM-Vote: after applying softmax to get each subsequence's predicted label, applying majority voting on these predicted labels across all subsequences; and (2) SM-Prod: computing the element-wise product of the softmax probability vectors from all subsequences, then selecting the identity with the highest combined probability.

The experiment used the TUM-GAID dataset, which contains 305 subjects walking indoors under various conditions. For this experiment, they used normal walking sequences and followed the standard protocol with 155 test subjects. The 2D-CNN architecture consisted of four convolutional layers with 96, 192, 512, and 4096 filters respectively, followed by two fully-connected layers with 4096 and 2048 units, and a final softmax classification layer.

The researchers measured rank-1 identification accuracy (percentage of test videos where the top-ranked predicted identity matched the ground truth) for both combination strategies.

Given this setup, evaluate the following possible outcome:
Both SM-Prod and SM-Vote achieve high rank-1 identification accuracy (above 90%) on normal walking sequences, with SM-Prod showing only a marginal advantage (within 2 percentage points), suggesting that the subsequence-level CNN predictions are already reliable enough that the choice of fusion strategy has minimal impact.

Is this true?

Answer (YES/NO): YES